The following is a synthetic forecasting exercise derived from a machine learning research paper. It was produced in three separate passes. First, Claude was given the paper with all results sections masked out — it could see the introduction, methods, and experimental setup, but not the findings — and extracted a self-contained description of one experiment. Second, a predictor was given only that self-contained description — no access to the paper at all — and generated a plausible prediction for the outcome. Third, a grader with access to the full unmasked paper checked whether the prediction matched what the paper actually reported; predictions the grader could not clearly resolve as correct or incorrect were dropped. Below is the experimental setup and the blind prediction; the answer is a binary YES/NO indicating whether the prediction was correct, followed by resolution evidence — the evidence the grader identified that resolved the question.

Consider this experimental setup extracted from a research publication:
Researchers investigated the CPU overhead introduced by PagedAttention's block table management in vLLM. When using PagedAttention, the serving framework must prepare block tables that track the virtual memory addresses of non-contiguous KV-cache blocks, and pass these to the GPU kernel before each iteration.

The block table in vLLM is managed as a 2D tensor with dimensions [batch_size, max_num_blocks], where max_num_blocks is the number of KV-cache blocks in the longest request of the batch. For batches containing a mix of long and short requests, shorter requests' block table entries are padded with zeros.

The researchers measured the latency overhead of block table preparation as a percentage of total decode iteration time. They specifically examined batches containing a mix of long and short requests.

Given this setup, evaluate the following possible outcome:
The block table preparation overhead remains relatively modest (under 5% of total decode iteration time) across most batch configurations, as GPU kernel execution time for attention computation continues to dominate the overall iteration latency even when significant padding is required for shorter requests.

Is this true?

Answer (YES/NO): NO